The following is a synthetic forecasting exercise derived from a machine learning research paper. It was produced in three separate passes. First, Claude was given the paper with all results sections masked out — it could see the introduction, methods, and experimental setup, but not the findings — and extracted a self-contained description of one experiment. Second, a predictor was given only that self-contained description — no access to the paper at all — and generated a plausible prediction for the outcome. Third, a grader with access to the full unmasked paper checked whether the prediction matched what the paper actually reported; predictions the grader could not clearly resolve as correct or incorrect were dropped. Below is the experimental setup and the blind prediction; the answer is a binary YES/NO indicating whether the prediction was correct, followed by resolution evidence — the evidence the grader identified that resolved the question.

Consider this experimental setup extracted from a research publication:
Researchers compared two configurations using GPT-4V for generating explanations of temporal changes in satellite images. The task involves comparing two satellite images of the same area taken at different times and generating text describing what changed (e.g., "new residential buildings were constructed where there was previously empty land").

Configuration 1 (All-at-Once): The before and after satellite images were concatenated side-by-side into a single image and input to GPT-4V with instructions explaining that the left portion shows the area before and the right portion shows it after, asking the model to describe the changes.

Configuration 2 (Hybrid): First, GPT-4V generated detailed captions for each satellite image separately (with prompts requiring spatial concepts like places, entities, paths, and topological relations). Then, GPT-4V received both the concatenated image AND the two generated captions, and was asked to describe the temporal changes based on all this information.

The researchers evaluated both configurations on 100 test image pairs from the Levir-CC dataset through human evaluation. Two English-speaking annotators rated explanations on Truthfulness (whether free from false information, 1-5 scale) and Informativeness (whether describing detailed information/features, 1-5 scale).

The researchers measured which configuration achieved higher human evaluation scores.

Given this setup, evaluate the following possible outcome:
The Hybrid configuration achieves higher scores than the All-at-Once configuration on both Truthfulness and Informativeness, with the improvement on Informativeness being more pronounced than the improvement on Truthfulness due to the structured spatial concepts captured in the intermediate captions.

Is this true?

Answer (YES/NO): NO